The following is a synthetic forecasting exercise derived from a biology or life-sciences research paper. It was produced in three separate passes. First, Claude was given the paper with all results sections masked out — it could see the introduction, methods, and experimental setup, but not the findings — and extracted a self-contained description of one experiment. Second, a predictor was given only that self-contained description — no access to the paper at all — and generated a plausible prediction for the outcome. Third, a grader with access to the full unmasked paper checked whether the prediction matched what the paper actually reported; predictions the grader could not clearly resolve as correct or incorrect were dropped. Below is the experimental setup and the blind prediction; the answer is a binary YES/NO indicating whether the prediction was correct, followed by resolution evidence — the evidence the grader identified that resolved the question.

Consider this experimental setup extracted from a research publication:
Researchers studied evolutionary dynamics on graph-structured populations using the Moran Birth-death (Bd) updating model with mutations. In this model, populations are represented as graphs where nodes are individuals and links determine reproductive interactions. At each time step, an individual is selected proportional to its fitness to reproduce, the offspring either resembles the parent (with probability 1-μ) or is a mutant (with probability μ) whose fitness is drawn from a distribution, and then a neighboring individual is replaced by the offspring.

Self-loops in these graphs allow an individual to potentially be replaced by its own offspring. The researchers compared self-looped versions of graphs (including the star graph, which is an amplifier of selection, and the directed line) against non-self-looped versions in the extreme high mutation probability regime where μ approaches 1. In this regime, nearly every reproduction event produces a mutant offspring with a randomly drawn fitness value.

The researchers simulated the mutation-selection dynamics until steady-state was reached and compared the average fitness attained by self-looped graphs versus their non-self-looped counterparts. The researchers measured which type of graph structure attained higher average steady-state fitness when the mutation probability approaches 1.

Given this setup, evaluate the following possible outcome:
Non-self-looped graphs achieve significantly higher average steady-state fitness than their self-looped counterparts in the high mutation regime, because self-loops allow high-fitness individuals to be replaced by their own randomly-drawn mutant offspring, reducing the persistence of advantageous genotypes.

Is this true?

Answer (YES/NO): YES